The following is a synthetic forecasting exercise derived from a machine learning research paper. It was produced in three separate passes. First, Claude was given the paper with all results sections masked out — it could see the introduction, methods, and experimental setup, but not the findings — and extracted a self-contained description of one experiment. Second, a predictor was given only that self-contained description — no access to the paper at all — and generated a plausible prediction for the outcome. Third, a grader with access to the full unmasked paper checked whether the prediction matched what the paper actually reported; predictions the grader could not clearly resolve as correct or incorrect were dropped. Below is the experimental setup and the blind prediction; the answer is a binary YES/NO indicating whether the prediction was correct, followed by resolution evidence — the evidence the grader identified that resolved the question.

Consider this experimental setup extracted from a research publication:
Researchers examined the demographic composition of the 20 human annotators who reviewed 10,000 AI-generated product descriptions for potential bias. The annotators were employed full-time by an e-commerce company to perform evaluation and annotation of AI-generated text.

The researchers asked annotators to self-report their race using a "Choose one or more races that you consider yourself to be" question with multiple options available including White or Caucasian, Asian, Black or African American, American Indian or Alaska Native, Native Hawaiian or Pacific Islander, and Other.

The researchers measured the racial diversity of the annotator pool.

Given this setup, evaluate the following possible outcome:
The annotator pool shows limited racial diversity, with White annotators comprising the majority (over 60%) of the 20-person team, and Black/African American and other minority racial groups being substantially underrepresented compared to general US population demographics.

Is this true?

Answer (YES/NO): NO